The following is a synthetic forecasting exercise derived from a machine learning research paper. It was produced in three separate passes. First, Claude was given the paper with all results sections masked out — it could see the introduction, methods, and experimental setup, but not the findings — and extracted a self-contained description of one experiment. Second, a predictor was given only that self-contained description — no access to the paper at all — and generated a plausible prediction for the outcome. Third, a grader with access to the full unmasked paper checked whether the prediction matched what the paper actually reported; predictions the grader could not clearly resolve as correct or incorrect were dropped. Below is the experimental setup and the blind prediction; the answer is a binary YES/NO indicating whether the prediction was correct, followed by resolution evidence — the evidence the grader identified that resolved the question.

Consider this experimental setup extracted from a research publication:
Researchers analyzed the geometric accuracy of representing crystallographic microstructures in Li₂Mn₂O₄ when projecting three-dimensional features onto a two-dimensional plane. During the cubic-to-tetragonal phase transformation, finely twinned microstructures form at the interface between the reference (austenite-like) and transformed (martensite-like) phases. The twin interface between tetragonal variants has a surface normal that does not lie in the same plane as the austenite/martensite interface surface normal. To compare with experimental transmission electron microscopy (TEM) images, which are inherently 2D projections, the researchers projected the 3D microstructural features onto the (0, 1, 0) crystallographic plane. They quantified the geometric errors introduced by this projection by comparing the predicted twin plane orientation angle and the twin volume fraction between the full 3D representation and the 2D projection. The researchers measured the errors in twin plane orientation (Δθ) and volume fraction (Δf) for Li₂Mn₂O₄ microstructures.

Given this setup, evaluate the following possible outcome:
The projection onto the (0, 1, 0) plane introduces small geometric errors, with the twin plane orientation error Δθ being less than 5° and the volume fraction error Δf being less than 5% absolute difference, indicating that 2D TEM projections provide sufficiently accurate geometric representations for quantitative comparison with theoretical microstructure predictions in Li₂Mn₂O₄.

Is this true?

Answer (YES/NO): YES